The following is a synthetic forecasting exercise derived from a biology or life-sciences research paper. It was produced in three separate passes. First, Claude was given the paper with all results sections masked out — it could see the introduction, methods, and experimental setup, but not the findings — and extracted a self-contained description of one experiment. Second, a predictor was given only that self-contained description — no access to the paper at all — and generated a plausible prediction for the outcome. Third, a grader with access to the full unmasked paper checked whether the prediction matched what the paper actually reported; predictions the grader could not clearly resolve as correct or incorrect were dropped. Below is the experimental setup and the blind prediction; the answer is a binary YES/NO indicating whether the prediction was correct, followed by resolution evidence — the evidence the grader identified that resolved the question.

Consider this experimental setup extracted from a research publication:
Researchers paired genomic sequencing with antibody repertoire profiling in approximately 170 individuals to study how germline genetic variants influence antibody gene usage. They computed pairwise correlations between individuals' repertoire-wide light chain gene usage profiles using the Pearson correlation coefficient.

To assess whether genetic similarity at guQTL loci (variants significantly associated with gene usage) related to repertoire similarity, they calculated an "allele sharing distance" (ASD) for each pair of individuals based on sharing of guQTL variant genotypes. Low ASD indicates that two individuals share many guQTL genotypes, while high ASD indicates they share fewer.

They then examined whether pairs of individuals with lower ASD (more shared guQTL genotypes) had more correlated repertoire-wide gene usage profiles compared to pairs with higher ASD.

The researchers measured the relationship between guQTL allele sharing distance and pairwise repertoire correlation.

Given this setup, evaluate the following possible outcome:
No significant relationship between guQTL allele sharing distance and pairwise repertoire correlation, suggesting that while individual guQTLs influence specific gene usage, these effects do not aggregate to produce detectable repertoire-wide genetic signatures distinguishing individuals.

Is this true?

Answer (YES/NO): NO